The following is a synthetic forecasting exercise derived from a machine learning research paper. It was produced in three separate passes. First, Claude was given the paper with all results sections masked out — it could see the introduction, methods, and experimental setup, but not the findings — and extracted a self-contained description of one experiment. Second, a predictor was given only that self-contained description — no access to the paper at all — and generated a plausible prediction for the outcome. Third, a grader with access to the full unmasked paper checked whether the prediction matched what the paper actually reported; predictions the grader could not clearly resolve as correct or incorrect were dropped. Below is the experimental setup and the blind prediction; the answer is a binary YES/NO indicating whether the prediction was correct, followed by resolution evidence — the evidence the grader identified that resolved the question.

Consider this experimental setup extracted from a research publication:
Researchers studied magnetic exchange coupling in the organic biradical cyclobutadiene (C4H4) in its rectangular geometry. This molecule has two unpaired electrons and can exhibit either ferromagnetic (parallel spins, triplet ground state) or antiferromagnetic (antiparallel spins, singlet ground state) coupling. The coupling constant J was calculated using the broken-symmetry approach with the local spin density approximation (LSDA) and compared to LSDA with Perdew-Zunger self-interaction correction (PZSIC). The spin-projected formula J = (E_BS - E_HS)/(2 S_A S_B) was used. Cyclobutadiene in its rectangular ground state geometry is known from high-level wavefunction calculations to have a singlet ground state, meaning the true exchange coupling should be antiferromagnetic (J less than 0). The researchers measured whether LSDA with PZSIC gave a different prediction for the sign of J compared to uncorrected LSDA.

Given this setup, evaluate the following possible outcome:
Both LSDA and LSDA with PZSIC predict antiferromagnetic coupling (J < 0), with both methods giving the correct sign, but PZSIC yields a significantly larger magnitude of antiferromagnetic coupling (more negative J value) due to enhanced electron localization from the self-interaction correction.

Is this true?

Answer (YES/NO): YES